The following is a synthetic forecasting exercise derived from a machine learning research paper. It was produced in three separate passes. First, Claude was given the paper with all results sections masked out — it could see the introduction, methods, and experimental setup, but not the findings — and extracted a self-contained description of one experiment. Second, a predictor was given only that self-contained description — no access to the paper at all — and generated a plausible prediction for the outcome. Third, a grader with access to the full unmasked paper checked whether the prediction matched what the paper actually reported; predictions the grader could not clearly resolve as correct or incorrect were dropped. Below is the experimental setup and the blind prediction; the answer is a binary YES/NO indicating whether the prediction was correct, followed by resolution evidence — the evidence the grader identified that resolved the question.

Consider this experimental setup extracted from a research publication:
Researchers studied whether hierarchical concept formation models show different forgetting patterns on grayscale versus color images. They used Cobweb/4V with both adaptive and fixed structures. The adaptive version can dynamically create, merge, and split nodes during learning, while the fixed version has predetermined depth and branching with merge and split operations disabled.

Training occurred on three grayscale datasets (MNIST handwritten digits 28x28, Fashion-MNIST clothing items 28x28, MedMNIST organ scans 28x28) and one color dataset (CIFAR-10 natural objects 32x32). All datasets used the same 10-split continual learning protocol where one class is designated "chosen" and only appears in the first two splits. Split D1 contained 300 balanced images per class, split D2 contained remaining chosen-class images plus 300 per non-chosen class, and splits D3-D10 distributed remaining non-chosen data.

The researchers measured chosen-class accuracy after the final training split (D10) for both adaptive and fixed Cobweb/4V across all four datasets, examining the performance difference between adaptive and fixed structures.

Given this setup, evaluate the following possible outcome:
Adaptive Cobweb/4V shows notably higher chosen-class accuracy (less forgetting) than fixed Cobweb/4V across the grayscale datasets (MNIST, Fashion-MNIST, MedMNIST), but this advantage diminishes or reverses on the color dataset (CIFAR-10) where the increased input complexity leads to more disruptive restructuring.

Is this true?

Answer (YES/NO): NO